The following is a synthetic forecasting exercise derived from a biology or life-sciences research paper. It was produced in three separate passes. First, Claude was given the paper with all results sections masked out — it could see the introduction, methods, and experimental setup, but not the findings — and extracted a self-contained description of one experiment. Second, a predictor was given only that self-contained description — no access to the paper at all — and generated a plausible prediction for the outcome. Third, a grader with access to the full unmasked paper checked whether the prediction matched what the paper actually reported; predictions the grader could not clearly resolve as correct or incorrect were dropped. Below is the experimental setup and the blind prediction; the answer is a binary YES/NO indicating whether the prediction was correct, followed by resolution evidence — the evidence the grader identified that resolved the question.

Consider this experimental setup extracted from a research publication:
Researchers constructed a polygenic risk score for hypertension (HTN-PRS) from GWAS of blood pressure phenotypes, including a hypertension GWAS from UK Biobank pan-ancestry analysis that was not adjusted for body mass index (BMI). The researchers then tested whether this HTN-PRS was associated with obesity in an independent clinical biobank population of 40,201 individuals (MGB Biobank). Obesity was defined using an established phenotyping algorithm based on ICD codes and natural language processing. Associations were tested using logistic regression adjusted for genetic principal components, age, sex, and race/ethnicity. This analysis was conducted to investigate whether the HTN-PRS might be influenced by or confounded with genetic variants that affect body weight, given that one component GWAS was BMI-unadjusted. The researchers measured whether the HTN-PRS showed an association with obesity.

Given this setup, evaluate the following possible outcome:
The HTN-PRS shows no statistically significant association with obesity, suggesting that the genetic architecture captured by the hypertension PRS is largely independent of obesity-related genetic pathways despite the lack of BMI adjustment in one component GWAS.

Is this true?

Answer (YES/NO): NO